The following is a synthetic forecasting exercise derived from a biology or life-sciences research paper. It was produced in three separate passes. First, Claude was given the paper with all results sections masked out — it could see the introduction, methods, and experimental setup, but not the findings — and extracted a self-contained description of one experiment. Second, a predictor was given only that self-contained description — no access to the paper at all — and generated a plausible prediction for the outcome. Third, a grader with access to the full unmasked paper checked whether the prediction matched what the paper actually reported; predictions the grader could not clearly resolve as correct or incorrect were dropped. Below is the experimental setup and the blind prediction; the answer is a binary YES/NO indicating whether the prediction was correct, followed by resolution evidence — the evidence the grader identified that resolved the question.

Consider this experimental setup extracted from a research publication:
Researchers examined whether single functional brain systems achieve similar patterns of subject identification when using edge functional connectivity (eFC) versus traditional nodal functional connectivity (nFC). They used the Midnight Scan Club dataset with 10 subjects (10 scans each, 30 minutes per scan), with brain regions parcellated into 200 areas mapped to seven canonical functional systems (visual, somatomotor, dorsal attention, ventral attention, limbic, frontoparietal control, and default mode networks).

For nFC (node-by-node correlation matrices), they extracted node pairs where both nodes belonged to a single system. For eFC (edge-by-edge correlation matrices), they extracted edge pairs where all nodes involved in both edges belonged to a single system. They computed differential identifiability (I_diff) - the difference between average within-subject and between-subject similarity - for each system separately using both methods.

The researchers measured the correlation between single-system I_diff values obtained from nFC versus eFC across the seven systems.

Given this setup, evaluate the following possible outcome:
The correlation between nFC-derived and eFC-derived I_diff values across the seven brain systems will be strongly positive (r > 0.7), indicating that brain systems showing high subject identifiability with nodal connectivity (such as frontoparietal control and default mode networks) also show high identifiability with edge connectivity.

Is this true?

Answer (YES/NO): YES